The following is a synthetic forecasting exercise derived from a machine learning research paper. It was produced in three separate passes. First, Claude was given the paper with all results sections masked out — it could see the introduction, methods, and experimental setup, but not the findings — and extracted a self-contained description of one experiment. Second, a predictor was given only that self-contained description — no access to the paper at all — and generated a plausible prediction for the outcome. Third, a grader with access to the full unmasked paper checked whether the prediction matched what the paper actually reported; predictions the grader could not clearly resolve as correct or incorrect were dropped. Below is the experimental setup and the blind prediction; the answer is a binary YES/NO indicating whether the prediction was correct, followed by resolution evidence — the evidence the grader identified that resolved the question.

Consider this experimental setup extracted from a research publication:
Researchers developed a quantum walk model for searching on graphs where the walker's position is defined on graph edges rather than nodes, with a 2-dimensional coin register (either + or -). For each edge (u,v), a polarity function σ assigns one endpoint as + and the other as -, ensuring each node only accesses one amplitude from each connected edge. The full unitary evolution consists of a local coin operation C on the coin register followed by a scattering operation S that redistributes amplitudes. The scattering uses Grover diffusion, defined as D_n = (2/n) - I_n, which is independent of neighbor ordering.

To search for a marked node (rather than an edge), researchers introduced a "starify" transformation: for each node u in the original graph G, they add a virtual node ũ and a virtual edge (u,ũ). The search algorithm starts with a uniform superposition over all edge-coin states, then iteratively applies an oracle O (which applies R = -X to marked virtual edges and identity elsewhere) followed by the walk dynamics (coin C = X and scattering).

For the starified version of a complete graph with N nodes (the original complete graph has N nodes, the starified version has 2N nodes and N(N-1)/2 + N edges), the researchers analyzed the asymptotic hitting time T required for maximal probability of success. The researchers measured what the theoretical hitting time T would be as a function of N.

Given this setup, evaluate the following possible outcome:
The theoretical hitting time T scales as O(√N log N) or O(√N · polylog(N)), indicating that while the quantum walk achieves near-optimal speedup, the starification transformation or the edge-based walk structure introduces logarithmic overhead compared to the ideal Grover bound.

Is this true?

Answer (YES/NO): NO